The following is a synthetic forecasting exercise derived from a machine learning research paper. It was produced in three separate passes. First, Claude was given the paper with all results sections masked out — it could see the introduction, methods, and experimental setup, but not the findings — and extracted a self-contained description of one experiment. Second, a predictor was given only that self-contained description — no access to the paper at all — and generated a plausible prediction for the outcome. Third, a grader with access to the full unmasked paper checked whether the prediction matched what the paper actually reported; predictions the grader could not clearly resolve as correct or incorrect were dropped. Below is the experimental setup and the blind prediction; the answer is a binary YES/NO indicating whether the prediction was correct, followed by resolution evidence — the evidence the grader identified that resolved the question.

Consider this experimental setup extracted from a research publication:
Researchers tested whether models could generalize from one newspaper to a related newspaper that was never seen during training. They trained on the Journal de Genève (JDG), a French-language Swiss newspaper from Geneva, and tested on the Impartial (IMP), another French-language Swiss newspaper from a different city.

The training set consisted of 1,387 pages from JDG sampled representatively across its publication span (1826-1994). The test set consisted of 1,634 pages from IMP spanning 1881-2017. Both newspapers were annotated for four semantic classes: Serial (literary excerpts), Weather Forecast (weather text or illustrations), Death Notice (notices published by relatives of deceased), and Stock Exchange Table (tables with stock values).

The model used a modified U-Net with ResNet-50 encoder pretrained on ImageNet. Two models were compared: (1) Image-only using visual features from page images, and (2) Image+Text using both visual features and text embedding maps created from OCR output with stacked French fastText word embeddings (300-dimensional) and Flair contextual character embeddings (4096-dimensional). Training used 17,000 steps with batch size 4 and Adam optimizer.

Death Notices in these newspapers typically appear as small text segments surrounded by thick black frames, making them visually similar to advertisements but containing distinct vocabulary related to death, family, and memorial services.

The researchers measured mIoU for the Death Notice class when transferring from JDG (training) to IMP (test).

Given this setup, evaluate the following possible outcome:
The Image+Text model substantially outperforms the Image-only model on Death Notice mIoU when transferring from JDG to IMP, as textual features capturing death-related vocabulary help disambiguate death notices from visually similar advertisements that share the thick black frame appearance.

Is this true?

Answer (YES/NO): YES